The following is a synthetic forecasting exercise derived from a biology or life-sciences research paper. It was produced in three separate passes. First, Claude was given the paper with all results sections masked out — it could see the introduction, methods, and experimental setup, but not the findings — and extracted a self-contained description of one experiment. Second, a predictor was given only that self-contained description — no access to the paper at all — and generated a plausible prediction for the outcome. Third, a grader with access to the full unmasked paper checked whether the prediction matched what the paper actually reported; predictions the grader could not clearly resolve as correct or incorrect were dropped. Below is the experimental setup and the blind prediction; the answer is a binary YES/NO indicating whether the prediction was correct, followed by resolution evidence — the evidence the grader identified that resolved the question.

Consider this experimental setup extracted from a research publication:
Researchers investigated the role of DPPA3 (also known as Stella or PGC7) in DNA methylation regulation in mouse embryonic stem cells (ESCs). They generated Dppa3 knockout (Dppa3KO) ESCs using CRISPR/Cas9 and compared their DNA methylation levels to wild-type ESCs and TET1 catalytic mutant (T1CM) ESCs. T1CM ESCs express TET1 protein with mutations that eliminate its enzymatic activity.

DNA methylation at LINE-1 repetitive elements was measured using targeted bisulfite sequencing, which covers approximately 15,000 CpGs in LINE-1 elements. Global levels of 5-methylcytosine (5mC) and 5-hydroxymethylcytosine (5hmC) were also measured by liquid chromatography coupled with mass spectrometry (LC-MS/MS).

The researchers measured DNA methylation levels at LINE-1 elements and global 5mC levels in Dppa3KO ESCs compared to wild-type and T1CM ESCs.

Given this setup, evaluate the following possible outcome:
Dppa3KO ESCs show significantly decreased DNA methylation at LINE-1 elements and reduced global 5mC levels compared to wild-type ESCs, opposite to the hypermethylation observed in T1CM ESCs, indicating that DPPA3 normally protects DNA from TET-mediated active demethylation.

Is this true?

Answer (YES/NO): NO